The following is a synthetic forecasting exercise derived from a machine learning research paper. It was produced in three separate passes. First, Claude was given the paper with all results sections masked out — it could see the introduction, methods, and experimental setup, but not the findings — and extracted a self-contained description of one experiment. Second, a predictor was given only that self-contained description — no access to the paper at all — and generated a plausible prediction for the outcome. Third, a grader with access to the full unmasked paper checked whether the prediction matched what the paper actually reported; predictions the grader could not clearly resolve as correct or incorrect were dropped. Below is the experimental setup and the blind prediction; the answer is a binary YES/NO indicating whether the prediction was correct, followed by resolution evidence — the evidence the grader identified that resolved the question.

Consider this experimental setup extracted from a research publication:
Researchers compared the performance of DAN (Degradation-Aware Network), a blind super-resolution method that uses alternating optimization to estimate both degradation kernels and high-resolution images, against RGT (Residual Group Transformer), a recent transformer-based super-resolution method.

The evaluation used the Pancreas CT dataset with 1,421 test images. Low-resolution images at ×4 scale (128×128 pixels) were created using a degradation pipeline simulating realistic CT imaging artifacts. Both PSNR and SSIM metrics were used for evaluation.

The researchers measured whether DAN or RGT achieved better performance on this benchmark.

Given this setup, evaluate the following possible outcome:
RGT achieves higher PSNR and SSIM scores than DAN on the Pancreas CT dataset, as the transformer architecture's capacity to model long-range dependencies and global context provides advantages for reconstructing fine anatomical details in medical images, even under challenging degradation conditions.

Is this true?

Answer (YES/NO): NO